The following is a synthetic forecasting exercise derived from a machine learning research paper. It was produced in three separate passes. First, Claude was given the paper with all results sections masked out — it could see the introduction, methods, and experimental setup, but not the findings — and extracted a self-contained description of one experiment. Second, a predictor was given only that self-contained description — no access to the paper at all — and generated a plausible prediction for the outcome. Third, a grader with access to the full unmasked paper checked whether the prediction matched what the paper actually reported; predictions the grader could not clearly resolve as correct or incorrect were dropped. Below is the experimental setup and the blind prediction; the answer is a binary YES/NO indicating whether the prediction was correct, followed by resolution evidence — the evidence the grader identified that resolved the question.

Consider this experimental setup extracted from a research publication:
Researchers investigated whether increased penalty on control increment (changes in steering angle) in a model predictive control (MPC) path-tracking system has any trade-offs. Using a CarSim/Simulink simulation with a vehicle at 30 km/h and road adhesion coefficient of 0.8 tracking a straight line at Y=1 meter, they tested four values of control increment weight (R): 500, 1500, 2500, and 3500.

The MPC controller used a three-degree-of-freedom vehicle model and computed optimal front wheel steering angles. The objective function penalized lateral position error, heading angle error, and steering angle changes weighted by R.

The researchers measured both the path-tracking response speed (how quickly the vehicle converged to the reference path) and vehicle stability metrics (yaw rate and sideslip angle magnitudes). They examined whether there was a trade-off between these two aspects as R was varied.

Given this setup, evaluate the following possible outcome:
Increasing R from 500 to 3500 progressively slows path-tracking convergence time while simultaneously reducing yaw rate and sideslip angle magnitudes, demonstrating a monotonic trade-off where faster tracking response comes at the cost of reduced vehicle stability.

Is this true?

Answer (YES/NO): YES